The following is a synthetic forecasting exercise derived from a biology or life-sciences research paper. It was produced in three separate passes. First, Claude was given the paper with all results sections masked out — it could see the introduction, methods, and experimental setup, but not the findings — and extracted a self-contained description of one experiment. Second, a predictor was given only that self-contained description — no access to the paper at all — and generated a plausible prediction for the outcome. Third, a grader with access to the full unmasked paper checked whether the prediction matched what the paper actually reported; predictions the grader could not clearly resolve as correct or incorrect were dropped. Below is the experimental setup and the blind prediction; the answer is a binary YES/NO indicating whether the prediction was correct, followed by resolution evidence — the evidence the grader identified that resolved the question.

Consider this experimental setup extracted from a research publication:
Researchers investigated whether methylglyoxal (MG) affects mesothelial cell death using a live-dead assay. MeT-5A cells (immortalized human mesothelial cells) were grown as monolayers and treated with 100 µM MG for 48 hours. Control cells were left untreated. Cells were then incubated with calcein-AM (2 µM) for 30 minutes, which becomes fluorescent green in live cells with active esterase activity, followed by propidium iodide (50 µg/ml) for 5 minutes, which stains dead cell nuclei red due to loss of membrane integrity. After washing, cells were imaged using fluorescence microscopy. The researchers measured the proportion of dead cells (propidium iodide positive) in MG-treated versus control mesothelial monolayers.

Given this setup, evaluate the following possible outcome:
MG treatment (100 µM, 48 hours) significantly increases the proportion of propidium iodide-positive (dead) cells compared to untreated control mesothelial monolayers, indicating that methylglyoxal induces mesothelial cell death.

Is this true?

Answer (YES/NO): YES